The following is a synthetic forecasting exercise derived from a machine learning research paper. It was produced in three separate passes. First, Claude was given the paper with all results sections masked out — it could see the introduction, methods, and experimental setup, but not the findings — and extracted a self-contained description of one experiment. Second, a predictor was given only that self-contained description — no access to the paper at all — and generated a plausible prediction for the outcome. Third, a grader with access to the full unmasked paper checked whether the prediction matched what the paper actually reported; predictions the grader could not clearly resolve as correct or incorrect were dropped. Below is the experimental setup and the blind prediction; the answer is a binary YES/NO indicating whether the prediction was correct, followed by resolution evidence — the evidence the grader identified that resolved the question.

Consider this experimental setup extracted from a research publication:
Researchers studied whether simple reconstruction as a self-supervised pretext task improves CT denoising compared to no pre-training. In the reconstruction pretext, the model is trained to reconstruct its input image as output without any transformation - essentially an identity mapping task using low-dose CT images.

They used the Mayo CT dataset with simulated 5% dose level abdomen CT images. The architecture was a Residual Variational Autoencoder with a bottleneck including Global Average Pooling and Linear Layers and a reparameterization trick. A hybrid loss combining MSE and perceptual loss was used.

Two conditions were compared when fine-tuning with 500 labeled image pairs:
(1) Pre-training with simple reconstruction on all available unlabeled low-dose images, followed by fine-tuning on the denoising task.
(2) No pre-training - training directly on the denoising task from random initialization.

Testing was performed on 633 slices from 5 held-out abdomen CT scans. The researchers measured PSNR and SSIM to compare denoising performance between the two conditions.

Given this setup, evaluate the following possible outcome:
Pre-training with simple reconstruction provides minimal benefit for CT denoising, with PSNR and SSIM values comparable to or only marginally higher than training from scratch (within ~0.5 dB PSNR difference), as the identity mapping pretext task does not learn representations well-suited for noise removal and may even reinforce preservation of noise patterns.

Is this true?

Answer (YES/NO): NO